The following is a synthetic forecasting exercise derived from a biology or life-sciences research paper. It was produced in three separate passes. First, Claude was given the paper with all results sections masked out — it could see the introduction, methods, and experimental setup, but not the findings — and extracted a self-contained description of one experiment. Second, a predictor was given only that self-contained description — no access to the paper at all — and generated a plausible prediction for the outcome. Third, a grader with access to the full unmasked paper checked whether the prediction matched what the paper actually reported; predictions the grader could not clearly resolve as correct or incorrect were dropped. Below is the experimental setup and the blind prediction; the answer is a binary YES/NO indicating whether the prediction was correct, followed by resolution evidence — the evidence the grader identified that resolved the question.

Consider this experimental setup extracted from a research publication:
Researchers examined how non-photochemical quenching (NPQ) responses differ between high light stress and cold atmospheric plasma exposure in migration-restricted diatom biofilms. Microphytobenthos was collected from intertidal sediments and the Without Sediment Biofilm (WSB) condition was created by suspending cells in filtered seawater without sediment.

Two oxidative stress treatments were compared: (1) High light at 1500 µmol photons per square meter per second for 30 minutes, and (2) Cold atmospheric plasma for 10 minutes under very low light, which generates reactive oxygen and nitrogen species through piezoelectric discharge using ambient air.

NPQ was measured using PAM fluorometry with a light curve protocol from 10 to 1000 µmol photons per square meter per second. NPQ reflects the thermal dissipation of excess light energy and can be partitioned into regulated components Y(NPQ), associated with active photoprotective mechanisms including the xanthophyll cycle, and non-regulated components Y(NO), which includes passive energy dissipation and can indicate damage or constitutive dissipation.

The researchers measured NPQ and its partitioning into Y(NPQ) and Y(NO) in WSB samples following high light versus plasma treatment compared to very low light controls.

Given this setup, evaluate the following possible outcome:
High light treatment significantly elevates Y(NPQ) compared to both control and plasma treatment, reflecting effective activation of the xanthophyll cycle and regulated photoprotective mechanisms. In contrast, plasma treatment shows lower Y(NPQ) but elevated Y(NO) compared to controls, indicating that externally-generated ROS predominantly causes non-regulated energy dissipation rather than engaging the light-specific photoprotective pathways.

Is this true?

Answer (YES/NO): NO